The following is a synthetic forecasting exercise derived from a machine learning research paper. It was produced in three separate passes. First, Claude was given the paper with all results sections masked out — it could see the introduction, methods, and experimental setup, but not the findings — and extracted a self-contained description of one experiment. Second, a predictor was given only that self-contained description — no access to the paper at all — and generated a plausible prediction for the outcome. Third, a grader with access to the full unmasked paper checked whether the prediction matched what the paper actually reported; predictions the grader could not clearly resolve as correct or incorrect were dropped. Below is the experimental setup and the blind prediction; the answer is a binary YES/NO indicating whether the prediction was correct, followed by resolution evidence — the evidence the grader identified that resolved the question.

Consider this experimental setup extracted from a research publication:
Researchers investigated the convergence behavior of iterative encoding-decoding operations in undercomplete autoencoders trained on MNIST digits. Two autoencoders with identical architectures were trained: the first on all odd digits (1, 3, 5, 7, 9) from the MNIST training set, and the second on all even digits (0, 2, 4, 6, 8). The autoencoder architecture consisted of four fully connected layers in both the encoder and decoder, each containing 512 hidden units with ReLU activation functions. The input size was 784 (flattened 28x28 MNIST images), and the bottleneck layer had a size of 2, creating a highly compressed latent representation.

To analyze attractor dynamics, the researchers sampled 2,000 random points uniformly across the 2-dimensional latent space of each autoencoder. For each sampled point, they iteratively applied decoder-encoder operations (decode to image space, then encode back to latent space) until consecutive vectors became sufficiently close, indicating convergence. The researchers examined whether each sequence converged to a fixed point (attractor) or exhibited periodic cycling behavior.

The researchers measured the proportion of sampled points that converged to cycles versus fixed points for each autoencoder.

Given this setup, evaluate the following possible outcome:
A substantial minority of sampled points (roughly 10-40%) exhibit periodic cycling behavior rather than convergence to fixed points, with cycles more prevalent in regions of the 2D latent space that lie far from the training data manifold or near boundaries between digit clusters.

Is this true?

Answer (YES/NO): NO